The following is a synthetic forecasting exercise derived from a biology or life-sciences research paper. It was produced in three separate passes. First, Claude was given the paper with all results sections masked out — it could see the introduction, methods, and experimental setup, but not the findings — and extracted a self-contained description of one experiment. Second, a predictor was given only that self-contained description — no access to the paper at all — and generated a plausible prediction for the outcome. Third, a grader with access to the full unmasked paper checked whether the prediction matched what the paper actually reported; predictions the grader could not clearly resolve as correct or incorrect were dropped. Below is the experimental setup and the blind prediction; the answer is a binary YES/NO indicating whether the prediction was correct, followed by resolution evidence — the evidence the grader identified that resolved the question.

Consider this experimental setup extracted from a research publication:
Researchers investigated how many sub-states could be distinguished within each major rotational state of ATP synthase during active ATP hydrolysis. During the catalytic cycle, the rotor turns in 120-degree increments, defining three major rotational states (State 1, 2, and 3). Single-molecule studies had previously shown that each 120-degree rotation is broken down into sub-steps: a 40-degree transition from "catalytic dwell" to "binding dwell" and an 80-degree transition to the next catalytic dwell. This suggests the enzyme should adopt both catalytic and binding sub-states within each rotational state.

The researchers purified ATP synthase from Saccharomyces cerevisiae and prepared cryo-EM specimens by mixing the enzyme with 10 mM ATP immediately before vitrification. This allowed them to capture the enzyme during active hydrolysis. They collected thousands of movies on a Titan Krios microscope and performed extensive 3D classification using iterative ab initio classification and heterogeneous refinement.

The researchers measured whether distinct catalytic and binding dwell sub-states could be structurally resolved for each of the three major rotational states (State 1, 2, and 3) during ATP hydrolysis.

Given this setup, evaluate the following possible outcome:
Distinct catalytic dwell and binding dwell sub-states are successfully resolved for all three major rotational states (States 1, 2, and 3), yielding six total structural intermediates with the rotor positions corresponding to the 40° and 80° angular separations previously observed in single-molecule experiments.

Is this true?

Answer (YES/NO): NO